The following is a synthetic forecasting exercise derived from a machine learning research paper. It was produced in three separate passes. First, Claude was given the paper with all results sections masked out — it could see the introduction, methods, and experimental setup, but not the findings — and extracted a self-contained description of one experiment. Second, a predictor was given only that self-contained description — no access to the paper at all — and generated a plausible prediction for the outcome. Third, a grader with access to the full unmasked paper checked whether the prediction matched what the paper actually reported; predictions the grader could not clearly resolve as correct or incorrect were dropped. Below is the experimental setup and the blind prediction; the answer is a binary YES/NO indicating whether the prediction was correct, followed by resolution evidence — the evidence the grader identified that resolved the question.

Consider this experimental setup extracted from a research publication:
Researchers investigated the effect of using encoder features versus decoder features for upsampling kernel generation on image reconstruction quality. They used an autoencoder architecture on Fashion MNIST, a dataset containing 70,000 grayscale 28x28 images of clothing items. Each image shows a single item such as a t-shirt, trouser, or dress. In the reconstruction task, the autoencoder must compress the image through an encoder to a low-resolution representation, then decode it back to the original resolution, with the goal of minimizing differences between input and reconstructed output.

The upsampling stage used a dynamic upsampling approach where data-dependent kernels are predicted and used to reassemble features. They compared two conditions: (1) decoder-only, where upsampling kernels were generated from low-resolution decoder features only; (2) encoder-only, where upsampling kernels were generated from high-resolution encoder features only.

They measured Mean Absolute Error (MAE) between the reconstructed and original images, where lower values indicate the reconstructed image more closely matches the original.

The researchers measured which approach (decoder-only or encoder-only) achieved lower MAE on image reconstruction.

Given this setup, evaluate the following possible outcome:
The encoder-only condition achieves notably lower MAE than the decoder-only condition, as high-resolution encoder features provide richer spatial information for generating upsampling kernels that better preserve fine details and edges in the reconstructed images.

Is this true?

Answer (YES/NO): YES